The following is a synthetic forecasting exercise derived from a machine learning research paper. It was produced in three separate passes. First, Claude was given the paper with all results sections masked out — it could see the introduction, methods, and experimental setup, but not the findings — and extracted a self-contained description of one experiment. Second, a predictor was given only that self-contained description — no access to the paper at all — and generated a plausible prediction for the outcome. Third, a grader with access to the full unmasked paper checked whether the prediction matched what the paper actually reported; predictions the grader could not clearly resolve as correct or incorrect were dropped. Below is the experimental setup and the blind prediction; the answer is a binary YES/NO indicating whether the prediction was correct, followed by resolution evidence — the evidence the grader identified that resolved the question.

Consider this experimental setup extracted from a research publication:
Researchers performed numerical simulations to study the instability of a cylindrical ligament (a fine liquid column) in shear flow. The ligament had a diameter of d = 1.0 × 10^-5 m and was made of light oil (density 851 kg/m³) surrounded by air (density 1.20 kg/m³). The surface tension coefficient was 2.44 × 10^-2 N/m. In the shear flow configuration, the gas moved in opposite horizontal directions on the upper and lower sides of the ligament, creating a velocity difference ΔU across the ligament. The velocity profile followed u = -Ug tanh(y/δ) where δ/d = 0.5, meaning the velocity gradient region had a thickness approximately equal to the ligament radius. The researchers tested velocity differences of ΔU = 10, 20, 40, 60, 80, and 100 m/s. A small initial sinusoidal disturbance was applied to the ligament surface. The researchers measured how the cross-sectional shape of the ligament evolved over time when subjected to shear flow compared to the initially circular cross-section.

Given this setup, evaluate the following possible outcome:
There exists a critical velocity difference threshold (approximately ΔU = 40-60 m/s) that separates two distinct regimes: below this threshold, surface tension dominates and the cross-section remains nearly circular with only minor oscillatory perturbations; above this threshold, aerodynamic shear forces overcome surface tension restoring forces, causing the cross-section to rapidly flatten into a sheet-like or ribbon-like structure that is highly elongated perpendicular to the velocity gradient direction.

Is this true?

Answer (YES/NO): NO